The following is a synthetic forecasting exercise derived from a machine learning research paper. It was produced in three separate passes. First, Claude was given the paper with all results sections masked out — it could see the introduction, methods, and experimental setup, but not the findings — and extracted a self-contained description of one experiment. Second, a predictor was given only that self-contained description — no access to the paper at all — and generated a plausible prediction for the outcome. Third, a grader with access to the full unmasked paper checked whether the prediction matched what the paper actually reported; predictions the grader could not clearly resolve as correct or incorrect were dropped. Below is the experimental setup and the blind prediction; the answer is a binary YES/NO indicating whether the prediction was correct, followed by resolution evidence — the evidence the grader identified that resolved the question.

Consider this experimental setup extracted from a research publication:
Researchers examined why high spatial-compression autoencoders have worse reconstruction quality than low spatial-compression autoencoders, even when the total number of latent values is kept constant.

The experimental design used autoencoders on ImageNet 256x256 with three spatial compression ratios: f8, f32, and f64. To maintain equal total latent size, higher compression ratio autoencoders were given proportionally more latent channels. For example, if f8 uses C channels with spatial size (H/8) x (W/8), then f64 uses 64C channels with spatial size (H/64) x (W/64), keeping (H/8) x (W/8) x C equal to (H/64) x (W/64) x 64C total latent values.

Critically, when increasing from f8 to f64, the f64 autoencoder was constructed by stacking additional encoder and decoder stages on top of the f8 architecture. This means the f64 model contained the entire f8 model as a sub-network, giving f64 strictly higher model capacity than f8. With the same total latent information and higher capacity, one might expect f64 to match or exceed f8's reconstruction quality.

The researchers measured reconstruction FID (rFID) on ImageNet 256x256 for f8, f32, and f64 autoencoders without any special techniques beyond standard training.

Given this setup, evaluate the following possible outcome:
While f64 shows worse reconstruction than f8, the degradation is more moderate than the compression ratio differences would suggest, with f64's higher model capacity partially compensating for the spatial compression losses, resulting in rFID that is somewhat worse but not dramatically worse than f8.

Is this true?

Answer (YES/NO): NO